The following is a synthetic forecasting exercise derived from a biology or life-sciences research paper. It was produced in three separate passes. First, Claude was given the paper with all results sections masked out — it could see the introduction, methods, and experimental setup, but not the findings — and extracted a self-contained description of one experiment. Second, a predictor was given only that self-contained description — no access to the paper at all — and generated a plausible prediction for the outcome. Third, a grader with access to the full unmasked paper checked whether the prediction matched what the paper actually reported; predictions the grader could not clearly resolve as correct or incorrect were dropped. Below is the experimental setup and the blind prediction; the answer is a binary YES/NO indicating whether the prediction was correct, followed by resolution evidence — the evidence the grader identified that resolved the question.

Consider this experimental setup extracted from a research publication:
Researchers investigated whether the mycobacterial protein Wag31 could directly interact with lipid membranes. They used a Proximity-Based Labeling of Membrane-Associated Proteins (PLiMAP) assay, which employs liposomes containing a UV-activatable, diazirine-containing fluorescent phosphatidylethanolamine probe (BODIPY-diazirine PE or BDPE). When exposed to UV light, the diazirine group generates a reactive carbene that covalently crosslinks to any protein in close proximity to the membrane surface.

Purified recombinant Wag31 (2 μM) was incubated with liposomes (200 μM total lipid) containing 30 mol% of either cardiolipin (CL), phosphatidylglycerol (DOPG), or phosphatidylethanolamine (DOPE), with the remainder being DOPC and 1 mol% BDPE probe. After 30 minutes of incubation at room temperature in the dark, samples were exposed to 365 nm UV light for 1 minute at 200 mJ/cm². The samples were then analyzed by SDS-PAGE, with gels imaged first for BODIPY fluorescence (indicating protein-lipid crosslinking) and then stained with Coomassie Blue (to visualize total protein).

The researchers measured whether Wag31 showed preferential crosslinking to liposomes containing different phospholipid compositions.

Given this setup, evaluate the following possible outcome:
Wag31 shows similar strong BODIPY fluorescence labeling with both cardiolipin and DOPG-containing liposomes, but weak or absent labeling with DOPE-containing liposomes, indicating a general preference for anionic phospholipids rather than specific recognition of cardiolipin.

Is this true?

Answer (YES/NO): NO